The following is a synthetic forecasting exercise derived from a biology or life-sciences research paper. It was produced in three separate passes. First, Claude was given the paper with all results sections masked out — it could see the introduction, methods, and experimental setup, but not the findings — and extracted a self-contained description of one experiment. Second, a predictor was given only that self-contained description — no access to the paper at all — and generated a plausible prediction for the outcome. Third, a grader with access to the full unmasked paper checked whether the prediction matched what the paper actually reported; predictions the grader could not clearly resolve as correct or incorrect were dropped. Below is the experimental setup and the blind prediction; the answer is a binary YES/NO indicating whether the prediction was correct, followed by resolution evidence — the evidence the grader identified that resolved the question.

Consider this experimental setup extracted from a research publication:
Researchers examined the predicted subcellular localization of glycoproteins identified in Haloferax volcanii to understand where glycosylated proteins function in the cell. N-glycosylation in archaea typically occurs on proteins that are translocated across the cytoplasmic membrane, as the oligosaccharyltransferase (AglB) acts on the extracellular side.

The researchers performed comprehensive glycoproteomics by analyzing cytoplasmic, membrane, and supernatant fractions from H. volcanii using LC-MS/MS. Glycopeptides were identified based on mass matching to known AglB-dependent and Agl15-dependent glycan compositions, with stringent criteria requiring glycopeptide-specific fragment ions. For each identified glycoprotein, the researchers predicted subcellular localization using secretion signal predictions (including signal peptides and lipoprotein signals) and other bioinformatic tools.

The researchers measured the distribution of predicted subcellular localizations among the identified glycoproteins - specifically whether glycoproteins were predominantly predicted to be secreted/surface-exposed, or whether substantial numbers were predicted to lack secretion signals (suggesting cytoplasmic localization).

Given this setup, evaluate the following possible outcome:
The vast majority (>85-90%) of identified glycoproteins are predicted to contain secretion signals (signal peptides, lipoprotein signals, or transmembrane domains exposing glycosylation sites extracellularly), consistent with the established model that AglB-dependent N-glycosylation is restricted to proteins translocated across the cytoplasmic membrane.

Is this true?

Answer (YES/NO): YES